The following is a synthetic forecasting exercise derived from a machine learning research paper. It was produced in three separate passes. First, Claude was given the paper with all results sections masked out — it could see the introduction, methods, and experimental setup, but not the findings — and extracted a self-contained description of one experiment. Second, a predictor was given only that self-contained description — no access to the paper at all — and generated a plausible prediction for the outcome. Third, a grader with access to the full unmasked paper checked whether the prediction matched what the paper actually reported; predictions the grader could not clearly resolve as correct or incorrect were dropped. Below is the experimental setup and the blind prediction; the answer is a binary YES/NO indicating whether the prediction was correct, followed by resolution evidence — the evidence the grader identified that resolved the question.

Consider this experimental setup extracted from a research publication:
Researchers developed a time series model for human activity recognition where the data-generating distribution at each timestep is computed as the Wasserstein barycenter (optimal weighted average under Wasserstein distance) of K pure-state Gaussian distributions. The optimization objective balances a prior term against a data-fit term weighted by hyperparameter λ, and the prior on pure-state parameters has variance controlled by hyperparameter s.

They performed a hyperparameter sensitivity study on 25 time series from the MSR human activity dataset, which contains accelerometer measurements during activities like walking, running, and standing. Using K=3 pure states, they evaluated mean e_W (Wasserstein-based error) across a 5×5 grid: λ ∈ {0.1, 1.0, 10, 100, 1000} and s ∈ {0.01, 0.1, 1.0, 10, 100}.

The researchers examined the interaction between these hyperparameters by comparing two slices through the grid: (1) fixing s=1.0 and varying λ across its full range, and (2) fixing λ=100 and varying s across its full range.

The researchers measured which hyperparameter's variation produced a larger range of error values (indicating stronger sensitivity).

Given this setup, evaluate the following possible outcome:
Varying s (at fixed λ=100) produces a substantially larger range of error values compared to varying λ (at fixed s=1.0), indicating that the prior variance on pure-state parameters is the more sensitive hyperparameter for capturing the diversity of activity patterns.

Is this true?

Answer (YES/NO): NO